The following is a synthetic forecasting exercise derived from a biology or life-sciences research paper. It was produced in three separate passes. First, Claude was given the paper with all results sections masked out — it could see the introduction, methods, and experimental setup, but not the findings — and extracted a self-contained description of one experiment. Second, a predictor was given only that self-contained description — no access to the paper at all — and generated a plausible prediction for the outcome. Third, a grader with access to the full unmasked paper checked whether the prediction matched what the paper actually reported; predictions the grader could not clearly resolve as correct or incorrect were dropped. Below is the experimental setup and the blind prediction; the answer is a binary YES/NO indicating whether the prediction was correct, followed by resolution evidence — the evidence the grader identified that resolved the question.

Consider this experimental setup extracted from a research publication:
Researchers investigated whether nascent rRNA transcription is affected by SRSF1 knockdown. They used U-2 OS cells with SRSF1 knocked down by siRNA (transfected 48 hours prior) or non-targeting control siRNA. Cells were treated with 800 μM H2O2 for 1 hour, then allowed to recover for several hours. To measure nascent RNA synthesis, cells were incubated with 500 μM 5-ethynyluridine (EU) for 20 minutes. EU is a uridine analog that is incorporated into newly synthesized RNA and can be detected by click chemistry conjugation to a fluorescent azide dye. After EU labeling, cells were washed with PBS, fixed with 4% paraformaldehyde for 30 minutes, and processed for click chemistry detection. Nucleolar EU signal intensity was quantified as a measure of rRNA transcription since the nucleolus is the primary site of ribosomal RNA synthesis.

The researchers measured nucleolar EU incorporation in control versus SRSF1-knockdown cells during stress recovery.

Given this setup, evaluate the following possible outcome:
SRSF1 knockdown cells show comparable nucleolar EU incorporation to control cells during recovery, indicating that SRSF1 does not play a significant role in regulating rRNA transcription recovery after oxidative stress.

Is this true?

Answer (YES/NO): YES